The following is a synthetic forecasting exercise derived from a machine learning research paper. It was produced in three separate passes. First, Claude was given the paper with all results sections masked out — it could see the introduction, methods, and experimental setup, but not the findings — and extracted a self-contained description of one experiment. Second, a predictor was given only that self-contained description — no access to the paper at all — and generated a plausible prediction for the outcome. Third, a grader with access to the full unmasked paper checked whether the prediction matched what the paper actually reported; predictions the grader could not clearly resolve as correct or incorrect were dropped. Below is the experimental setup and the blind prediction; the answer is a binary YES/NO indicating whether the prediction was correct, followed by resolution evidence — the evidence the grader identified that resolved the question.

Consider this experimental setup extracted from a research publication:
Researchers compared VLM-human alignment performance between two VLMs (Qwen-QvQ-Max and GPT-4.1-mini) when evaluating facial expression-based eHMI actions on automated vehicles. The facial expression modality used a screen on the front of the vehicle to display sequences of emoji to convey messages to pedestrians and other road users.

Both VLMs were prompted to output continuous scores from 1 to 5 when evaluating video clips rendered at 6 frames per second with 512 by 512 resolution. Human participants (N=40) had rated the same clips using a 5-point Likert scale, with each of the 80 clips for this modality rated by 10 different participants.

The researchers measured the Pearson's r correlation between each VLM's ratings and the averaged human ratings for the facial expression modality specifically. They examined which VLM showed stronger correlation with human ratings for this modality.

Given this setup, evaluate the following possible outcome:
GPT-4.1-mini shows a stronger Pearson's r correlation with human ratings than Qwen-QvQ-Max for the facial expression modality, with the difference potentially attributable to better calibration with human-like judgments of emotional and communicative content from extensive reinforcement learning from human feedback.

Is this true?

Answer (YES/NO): NO